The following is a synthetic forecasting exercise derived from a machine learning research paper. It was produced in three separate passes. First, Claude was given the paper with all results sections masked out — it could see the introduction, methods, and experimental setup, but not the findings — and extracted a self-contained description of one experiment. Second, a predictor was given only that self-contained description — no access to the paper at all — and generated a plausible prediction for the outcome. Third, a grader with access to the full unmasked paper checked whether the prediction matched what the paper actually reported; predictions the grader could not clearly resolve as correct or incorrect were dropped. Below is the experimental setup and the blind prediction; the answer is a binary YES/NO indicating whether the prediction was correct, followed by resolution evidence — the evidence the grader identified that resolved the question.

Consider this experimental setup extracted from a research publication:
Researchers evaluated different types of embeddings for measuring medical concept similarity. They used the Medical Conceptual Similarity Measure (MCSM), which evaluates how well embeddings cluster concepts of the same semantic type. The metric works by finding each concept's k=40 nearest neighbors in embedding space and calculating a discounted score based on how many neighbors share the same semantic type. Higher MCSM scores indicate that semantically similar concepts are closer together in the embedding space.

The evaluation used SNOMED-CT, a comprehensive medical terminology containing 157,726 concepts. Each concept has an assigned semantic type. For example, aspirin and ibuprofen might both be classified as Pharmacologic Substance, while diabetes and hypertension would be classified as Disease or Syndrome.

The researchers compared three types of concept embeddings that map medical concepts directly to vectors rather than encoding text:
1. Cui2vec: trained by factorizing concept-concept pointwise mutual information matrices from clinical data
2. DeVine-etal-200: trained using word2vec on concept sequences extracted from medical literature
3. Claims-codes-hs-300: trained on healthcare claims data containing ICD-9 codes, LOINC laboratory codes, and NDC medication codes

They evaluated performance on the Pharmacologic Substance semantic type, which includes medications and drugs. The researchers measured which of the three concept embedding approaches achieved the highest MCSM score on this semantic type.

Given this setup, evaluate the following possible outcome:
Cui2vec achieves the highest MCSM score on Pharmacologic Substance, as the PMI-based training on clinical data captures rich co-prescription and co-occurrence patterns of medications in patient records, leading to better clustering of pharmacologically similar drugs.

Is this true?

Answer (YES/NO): NO